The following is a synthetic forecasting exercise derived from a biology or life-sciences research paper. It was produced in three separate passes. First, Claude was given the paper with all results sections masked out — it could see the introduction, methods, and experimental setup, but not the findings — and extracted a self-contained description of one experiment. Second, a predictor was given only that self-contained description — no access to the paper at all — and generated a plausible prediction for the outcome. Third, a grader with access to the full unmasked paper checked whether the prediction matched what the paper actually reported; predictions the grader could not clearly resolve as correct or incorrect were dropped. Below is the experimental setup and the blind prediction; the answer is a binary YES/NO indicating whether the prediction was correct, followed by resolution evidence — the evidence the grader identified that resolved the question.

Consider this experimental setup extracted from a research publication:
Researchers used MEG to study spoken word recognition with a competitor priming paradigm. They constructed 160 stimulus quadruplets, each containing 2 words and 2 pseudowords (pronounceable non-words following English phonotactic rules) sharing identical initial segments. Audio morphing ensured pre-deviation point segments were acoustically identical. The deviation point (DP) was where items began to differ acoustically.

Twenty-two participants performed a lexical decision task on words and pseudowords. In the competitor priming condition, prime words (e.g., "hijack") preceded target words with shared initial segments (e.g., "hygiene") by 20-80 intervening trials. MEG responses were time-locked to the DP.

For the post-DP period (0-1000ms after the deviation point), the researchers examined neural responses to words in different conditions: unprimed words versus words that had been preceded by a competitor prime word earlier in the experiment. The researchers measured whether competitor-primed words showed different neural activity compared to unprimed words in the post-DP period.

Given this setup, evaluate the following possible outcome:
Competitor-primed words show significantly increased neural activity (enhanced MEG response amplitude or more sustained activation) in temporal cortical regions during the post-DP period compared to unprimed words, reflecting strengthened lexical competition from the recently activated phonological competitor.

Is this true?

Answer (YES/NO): NO